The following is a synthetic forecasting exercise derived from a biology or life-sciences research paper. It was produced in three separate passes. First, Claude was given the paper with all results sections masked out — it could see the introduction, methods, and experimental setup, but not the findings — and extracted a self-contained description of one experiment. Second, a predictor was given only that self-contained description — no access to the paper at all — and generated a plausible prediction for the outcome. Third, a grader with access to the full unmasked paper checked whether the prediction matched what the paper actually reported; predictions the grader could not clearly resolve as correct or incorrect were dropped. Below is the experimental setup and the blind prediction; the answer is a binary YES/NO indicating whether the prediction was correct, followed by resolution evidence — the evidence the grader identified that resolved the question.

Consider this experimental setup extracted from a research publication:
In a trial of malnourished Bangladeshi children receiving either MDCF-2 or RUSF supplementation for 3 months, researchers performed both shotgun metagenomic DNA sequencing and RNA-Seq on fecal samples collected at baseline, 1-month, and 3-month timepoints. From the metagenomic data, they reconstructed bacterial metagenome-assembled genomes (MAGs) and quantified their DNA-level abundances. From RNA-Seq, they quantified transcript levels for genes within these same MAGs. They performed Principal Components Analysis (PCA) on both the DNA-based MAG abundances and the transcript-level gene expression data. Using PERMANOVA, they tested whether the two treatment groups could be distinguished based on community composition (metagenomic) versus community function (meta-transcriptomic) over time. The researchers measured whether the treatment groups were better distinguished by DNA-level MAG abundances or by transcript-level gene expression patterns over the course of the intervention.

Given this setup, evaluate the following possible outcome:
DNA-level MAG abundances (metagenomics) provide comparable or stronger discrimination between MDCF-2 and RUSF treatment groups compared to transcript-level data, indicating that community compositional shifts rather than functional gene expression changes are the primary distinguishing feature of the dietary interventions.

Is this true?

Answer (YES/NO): NO